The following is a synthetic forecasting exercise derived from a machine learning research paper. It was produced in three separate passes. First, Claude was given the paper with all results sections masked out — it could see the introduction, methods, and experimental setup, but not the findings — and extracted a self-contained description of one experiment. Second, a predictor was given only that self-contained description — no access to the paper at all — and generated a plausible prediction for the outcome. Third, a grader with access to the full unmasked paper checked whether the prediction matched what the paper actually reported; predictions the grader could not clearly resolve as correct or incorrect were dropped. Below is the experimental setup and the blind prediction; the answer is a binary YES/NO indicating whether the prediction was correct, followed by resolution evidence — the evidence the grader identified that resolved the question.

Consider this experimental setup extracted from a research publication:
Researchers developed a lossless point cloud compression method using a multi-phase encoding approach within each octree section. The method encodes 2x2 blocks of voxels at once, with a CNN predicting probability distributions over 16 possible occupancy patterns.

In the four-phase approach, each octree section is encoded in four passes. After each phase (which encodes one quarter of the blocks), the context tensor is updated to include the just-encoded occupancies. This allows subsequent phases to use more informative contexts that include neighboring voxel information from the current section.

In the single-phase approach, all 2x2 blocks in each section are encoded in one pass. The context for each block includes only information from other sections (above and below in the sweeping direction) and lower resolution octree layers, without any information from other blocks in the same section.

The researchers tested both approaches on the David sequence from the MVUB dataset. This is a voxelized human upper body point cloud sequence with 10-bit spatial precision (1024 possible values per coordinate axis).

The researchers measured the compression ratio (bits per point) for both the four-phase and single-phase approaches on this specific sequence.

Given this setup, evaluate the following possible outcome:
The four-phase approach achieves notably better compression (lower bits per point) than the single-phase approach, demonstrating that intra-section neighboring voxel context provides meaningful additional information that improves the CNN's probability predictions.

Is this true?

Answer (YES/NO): NO